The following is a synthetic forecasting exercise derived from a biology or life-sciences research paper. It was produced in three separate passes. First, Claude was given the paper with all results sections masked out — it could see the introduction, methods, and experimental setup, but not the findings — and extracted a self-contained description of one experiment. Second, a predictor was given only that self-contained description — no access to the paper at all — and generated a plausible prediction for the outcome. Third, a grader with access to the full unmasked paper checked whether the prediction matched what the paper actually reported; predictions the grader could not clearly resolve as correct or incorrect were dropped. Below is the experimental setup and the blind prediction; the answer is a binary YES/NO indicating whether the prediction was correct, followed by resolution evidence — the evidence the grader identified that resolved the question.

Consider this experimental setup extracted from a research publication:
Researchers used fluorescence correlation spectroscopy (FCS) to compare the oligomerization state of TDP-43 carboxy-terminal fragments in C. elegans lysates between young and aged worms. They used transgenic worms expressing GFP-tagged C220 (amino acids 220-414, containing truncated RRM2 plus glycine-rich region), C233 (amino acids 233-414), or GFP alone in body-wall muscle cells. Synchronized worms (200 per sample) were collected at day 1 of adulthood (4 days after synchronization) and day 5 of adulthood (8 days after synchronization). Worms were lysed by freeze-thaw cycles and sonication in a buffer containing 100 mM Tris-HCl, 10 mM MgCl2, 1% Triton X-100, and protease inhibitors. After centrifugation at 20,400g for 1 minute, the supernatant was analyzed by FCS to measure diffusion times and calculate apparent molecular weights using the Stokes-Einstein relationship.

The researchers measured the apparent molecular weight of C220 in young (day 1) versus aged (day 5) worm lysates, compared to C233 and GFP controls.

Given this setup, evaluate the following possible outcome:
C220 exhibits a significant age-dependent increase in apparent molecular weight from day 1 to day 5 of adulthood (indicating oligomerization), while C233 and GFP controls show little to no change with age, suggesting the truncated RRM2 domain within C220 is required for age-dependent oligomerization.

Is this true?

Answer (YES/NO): YES